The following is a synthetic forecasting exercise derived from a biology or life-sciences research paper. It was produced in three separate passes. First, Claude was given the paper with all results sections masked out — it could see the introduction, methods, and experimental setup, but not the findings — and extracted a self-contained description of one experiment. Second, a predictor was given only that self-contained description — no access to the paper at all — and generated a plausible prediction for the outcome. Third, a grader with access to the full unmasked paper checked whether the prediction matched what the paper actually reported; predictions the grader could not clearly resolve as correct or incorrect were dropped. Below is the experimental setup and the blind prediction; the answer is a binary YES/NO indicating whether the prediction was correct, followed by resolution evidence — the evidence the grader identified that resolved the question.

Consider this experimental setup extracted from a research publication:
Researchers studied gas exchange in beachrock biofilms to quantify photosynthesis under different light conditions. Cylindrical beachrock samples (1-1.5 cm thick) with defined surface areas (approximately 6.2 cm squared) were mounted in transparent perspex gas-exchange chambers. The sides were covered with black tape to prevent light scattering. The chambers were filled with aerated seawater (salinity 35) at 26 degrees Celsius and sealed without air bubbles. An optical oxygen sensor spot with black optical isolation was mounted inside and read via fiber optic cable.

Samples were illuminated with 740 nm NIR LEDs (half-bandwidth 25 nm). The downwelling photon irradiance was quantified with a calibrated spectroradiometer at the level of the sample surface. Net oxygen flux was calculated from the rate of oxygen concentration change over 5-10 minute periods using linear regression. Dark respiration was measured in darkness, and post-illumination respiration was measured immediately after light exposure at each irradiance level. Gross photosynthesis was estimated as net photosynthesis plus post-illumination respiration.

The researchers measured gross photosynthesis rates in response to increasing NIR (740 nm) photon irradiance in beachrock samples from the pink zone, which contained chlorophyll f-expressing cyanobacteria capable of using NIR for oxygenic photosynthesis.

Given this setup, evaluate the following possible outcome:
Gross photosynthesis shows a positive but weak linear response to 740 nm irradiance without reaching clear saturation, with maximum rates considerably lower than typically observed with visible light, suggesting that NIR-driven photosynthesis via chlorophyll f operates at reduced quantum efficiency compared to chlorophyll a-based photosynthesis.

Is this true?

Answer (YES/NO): NO